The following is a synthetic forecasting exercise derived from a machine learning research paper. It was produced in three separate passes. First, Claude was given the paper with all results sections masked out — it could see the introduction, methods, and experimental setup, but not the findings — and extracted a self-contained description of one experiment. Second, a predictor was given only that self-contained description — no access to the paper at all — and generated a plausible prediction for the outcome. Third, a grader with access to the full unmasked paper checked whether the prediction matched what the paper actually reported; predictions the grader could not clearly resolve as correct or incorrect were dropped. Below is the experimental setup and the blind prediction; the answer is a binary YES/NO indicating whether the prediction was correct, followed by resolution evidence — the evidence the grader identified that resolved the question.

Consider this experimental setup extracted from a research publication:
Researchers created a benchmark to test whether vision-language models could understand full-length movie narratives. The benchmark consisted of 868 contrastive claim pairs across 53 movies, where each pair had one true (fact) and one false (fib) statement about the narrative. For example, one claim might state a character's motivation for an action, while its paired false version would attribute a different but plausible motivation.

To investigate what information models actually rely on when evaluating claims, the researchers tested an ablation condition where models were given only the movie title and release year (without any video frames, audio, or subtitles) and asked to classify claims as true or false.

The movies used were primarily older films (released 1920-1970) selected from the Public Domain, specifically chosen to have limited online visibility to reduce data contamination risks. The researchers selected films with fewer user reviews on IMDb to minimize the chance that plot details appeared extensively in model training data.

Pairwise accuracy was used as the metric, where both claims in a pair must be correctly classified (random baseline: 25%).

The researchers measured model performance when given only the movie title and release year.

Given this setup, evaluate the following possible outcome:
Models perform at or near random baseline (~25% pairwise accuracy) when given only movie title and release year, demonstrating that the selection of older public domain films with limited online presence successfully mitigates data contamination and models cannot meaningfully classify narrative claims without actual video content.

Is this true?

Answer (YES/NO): NO